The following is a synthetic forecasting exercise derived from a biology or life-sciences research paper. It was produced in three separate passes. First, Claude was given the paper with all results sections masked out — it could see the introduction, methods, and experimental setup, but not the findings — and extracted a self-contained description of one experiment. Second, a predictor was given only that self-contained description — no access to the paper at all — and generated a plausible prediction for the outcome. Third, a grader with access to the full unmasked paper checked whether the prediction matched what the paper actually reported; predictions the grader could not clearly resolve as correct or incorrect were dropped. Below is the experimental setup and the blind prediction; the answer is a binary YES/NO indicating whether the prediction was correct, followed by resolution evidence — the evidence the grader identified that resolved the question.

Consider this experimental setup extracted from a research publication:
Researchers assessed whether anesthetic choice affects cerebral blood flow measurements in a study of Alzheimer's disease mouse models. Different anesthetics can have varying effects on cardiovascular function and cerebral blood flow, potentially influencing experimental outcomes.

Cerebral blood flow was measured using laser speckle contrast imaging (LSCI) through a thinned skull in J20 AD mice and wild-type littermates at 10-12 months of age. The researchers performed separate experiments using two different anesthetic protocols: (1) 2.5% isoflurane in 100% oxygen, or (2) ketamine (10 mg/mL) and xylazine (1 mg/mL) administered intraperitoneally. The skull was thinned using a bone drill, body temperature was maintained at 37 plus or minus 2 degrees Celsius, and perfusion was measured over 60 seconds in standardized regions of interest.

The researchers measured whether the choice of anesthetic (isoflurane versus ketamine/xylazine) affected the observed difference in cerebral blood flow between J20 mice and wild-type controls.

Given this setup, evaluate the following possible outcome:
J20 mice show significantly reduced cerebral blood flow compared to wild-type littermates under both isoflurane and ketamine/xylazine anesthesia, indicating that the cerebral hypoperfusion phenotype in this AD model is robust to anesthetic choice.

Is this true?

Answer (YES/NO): YES